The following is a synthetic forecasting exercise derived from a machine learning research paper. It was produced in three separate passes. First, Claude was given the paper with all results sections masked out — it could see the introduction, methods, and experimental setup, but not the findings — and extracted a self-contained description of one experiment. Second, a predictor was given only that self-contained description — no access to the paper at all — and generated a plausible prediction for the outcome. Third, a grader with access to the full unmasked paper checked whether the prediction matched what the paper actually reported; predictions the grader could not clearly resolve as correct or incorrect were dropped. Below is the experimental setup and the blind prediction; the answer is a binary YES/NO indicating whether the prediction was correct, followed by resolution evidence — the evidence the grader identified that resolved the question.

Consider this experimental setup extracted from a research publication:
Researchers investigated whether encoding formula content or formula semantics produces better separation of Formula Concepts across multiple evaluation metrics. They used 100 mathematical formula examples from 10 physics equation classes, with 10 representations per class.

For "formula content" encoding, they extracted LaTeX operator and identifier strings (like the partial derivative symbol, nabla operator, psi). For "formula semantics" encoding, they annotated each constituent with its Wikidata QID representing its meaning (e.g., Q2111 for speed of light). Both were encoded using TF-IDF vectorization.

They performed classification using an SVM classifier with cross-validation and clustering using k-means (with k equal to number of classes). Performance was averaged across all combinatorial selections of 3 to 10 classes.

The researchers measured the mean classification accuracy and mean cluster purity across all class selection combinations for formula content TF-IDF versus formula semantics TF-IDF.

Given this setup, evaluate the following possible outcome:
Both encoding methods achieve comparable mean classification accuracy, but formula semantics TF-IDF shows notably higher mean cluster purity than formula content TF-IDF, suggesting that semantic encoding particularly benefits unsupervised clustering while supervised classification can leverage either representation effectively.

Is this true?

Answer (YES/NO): NO